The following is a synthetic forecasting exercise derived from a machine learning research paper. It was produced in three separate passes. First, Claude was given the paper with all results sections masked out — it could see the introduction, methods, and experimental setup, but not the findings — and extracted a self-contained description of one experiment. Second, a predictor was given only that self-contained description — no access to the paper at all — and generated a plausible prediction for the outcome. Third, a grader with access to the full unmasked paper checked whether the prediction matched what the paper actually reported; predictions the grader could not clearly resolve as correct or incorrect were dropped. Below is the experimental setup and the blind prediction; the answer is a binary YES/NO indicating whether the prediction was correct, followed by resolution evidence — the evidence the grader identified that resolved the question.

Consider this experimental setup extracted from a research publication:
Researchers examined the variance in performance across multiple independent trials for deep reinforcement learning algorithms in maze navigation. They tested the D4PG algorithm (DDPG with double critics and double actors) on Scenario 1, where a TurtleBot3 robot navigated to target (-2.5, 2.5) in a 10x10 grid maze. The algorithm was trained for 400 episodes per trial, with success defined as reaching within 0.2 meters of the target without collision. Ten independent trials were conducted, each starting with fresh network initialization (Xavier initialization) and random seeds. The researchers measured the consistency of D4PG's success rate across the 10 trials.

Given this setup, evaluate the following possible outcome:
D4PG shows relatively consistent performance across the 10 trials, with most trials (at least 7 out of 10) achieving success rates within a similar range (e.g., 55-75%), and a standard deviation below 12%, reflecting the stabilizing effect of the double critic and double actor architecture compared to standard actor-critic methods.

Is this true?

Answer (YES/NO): NO